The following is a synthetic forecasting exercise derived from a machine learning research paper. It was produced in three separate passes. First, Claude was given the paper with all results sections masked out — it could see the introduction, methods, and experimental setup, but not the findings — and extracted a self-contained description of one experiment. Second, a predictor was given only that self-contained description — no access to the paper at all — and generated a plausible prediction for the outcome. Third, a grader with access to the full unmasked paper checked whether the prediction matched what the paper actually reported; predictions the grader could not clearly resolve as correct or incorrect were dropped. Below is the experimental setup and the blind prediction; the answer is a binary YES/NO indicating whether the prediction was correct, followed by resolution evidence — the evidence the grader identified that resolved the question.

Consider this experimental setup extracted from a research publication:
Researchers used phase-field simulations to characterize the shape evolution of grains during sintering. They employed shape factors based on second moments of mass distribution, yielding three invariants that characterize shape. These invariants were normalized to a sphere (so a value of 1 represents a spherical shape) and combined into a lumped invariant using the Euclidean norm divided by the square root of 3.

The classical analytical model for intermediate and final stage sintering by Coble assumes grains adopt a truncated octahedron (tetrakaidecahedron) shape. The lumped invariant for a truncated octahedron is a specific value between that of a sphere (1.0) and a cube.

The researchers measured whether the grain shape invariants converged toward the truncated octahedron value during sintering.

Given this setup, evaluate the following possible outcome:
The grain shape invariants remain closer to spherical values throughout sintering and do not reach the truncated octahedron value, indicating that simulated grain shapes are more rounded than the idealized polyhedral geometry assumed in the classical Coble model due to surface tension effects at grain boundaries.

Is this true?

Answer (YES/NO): NO